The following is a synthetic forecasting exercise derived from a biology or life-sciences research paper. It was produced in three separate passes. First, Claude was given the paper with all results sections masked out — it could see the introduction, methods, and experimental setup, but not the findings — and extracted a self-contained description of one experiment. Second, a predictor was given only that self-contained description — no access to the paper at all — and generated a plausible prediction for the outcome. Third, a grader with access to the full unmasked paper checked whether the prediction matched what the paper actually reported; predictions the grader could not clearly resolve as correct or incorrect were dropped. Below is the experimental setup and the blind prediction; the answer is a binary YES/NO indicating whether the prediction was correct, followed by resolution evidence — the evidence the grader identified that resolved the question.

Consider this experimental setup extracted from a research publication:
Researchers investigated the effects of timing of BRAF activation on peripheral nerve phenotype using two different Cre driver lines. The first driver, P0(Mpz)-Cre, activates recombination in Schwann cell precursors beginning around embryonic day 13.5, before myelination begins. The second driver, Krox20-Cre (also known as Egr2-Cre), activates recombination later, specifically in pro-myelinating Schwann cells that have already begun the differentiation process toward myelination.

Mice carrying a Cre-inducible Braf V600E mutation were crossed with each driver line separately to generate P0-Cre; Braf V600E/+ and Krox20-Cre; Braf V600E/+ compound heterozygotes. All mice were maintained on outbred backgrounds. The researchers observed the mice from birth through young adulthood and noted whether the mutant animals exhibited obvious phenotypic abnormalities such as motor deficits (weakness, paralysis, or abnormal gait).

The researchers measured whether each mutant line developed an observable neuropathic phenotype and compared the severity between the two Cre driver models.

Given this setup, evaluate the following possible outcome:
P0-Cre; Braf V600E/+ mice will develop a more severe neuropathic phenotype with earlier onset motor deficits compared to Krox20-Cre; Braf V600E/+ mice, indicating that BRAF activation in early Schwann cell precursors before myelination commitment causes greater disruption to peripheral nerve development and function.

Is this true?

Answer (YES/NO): NO